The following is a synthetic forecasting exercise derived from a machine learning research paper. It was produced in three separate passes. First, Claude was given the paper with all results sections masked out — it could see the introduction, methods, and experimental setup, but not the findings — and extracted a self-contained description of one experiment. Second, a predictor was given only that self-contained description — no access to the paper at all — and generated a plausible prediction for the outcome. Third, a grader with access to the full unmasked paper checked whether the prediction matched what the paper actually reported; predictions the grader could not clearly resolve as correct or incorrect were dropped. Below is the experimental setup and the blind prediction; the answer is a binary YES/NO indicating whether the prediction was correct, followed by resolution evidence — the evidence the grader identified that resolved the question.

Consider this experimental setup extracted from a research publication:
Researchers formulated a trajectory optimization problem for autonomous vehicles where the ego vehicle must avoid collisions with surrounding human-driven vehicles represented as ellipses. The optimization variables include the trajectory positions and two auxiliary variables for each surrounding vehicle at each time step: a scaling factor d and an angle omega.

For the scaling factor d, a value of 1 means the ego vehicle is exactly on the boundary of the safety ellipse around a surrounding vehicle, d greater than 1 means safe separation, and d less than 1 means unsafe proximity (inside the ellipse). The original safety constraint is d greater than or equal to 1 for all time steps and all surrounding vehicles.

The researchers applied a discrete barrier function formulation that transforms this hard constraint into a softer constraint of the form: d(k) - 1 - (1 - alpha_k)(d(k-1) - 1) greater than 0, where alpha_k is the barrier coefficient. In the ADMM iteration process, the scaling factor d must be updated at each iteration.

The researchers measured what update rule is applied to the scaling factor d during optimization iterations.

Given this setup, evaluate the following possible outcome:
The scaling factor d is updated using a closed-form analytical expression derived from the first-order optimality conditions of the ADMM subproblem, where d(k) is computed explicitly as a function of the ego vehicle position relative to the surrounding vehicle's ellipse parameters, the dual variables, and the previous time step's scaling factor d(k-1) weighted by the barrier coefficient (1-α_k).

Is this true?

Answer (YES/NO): NO